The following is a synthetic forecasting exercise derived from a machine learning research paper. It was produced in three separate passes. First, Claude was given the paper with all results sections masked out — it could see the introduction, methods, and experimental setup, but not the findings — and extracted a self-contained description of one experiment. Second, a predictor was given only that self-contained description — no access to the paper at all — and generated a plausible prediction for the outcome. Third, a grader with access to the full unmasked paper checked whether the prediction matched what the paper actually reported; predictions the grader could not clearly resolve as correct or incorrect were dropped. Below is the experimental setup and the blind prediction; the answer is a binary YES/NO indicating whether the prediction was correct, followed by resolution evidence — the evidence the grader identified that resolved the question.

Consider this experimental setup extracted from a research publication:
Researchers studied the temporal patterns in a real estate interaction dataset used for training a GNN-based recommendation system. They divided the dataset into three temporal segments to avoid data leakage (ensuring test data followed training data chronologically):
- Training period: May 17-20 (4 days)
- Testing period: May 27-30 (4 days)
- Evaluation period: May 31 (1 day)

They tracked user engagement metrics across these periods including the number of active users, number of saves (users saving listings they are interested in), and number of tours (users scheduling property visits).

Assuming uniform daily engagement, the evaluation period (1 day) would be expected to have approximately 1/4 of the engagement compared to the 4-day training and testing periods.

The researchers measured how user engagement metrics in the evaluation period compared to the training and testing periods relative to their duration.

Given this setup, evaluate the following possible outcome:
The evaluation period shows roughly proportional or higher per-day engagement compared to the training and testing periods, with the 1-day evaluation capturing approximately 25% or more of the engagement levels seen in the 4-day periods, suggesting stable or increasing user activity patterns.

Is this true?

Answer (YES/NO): NO